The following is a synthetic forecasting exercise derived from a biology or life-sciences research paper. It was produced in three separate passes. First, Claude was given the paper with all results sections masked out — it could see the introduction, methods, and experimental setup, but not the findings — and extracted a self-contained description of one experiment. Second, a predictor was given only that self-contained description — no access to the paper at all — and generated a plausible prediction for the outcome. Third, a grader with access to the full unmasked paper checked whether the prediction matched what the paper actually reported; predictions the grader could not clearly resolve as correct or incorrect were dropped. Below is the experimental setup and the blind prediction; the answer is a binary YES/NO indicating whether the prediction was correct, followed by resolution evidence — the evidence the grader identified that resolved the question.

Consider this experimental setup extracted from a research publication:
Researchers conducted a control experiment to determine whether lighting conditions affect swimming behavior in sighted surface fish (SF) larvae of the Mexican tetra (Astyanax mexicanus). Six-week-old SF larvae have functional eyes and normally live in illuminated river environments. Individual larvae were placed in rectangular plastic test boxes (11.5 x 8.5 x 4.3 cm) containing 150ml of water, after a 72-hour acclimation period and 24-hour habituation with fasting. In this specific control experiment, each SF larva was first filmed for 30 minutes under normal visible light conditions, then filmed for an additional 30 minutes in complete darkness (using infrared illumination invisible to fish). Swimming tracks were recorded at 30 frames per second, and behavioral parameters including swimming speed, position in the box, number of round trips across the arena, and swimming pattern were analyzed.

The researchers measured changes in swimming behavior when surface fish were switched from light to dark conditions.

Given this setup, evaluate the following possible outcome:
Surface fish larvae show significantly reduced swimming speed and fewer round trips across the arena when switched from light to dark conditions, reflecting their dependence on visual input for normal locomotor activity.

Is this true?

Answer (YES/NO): NO